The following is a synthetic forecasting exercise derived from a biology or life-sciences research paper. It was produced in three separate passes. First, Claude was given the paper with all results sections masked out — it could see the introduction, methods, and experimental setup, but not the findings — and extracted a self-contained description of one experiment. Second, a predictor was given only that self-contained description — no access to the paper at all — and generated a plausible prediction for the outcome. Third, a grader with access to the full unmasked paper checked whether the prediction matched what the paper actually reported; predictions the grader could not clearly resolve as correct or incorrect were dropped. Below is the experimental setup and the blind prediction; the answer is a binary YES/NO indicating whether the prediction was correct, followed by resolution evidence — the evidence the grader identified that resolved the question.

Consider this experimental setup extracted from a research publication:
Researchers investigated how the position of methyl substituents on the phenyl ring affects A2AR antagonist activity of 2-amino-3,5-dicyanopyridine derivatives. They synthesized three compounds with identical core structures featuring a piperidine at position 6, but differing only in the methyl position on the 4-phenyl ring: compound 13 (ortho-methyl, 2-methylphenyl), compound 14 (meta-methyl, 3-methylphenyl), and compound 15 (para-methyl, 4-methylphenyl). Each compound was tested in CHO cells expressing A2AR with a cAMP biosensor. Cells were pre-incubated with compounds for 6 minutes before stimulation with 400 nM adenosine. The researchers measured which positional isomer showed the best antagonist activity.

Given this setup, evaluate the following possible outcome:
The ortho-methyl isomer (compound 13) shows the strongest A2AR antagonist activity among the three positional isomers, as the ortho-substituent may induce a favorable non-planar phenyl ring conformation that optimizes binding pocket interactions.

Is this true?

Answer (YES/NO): NO